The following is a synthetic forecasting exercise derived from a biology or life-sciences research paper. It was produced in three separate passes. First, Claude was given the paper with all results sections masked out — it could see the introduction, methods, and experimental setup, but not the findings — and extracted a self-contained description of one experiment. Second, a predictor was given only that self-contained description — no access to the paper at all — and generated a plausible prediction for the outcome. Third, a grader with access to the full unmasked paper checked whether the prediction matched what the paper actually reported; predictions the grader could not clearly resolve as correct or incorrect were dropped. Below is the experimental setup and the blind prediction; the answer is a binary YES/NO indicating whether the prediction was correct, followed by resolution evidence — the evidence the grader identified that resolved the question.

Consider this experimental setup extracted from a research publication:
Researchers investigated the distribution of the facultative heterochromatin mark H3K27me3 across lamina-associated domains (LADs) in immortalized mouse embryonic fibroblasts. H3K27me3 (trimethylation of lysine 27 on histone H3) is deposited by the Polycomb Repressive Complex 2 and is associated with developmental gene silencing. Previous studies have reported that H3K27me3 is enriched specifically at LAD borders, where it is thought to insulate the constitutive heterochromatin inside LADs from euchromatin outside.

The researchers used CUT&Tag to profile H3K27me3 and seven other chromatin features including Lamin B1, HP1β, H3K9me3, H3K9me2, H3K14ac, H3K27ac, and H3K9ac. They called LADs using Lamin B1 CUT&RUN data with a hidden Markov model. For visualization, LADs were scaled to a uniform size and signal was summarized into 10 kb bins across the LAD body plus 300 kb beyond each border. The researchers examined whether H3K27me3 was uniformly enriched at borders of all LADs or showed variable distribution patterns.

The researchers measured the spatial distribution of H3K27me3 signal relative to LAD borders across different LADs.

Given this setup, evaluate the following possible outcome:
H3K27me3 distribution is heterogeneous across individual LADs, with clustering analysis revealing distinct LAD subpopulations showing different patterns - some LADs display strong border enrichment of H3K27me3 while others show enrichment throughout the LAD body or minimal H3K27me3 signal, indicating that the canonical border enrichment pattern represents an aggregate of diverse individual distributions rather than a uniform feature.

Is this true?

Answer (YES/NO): YES